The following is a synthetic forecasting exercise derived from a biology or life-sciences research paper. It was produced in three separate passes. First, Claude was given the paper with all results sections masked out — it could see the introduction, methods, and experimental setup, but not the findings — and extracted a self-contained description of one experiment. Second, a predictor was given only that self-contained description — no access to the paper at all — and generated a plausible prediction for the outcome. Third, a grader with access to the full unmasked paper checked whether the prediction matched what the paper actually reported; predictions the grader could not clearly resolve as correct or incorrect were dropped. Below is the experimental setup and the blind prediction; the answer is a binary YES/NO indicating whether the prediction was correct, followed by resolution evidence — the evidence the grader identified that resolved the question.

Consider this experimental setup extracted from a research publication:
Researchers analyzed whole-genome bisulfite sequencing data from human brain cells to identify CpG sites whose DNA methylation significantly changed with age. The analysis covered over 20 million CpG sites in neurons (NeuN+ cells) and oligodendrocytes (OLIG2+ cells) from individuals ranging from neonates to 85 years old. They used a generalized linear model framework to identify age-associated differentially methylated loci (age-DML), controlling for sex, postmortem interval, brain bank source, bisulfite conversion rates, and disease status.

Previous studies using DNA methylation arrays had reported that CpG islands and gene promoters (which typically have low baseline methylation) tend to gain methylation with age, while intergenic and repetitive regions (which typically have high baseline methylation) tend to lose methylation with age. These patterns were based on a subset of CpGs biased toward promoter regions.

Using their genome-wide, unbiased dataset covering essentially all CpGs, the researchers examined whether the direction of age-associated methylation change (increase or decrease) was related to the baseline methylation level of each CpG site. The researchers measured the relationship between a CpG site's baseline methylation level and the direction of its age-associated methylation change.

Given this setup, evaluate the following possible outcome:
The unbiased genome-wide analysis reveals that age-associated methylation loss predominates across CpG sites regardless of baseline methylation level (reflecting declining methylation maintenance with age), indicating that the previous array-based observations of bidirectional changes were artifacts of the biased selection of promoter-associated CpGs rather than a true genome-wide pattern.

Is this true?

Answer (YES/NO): NO